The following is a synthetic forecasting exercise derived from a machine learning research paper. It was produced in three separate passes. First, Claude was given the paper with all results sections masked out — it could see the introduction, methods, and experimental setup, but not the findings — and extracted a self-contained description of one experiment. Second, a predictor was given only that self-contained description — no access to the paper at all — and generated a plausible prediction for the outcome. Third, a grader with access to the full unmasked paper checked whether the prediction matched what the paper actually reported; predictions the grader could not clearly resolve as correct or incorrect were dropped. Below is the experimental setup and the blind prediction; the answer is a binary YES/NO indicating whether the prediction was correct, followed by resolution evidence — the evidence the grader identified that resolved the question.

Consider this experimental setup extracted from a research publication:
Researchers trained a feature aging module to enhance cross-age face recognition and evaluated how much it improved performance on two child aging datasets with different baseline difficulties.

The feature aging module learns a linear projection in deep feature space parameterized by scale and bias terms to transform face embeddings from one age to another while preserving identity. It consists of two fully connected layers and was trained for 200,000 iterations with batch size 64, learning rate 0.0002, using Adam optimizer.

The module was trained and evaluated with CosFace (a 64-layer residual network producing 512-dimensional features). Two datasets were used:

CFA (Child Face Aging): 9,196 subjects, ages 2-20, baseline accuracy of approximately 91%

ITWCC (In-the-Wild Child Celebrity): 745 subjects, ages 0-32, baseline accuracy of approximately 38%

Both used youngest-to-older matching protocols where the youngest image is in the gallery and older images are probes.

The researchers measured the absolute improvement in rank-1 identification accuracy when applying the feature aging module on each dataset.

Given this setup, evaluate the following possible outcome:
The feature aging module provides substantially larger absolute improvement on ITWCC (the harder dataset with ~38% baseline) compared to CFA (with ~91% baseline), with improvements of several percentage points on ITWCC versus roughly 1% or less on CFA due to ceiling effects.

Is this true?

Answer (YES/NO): NO